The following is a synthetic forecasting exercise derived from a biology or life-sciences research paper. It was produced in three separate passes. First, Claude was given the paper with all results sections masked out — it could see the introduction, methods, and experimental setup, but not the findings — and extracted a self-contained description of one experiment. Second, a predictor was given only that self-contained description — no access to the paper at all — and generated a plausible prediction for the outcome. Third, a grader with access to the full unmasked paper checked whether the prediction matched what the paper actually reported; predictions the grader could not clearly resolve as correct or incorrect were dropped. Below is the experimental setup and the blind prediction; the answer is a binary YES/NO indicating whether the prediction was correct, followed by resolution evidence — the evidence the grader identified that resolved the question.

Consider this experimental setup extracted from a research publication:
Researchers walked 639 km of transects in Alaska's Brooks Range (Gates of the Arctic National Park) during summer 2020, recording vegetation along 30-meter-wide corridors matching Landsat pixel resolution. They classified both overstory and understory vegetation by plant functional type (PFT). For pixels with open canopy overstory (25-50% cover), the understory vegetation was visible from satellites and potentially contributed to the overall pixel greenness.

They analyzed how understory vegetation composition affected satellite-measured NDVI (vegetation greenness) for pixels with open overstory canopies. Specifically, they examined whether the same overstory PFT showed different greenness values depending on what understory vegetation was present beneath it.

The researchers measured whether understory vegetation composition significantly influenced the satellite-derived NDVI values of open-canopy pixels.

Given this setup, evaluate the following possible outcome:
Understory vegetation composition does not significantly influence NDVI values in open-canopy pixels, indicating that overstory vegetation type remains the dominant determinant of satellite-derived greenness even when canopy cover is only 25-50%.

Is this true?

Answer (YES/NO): NO